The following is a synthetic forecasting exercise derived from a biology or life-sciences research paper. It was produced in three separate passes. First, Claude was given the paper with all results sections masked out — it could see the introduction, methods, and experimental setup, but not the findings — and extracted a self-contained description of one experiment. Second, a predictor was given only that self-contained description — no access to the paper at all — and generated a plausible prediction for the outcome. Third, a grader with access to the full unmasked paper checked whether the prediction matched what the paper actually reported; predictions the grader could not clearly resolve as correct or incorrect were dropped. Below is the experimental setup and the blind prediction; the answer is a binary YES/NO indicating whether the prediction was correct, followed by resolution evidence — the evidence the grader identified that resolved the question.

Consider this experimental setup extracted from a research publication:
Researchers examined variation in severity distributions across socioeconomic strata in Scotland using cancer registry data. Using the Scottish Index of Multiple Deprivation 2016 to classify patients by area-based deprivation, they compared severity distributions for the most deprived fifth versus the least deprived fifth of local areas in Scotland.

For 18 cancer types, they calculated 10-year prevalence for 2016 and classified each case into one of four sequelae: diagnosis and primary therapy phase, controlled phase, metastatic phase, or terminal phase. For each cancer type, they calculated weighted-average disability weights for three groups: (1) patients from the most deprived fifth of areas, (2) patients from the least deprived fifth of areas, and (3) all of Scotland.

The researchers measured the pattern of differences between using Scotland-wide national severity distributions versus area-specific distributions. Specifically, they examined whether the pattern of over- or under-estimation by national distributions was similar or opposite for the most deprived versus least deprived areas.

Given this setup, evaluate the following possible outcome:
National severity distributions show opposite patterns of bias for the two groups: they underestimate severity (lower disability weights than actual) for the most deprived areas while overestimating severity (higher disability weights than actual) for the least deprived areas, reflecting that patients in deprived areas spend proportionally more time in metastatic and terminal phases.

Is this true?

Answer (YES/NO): YES